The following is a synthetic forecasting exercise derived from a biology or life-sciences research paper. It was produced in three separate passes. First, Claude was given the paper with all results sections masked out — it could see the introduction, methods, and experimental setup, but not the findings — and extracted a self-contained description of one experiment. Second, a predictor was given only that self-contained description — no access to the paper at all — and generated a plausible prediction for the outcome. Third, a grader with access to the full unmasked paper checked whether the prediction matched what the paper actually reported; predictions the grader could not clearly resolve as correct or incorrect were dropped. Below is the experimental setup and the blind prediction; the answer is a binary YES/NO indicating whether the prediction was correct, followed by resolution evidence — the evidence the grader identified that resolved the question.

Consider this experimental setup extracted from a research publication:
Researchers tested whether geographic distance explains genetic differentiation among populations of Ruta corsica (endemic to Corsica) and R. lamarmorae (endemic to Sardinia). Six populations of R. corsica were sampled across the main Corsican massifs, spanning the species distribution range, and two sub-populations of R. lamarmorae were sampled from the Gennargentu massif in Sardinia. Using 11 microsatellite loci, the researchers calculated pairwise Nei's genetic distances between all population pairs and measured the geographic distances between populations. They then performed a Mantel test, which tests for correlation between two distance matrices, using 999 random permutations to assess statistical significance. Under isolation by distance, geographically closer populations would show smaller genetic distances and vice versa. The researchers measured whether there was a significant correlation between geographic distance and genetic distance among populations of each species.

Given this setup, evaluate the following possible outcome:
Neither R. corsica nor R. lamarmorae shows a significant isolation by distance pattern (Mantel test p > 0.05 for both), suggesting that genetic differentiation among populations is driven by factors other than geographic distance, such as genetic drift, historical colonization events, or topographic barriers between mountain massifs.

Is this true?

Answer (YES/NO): NO